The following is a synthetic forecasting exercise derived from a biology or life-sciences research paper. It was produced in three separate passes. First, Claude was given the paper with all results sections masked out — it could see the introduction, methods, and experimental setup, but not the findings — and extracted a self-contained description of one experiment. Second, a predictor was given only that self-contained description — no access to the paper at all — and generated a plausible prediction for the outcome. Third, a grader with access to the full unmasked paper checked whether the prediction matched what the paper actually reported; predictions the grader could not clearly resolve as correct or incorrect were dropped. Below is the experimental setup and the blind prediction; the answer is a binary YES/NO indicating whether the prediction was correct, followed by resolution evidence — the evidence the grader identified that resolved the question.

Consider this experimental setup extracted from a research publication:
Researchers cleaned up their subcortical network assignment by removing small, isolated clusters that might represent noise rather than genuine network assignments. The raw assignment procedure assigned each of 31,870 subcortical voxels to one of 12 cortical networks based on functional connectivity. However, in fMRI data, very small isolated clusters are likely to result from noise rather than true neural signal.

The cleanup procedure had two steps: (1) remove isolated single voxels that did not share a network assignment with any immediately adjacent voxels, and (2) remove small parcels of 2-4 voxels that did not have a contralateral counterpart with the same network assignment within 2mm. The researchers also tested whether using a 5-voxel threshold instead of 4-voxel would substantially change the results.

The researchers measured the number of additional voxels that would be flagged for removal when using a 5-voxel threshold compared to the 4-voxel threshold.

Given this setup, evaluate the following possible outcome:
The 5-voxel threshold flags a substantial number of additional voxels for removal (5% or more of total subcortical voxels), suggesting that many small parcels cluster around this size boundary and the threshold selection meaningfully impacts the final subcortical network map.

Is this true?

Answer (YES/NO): NO